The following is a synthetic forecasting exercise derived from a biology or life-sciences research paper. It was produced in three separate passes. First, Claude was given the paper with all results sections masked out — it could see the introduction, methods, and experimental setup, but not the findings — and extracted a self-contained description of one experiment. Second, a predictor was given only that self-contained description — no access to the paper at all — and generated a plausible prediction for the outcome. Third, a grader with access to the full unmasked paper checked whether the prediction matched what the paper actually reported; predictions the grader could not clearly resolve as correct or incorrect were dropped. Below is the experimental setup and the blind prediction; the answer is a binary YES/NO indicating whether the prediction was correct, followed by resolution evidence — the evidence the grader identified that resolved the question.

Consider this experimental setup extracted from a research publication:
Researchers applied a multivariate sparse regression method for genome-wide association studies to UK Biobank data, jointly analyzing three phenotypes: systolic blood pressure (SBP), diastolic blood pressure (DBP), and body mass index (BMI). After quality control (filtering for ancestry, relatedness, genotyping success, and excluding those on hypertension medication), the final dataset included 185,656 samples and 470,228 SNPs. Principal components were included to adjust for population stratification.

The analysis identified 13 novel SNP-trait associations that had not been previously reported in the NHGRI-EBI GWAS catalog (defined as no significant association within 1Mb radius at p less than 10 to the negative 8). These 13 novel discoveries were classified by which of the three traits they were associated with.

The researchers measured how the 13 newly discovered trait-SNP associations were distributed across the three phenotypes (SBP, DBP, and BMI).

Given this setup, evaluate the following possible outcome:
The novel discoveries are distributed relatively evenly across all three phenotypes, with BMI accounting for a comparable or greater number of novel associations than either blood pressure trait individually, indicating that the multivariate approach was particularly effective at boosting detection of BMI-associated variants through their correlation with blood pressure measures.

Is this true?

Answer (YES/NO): NO